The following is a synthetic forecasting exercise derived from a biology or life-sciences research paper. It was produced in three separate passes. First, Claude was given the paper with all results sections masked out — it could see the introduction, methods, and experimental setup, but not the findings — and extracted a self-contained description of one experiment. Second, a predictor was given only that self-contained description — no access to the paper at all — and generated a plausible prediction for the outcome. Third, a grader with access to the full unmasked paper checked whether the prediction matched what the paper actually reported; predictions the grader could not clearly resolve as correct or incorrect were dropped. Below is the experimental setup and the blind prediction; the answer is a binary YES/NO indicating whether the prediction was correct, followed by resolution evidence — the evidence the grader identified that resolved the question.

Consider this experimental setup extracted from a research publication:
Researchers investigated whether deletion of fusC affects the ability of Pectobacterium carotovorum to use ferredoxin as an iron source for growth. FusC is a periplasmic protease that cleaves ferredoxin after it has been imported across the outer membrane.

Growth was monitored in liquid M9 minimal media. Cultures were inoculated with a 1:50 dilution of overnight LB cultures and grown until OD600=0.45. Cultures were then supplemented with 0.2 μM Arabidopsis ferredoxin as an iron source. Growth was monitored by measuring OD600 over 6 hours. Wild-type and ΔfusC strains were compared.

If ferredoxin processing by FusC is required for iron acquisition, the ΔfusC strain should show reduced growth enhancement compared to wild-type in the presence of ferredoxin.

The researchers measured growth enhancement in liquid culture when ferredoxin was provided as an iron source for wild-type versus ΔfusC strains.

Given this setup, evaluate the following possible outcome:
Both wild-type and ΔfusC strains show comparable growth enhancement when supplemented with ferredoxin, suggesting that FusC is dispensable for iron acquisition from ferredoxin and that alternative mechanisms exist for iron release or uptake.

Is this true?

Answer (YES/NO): YES